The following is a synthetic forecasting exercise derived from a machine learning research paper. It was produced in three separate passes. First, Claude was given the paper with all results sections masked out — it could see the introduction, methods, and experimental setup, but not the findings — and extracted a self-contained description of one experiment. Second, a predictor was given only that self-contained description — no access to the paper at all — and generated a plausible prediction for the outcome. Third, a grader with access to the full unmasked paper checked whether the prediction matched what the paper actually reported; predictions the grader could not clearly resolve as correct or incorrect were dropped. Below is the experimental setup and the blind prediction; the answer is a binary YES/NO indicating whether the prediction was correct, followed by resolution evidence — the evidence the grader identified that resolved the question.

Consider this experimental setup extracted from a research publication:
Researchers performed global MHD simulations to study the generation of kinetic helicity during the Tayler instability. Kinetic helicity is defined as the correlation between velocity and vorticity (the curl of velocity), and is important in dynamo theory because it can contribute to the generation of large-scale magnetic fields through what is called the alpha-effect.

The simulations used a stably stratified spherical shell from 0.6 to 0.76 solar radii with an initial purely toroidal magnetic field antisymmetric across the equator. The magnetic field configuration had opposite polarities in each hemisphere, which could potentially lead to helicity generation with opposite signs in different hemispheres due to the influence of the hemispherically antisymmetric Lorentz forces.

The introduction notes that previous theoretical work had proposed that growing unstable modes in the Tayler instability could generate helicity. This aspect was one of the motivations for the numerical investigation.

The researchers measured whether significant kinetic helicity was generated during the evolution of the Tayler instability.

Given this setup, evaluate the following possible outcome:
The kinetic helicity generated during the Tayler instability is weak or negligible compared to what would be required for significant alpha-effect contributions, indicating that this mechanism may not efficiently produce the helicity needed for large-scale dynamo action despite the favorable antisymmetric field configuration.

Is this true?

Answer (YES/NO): NO